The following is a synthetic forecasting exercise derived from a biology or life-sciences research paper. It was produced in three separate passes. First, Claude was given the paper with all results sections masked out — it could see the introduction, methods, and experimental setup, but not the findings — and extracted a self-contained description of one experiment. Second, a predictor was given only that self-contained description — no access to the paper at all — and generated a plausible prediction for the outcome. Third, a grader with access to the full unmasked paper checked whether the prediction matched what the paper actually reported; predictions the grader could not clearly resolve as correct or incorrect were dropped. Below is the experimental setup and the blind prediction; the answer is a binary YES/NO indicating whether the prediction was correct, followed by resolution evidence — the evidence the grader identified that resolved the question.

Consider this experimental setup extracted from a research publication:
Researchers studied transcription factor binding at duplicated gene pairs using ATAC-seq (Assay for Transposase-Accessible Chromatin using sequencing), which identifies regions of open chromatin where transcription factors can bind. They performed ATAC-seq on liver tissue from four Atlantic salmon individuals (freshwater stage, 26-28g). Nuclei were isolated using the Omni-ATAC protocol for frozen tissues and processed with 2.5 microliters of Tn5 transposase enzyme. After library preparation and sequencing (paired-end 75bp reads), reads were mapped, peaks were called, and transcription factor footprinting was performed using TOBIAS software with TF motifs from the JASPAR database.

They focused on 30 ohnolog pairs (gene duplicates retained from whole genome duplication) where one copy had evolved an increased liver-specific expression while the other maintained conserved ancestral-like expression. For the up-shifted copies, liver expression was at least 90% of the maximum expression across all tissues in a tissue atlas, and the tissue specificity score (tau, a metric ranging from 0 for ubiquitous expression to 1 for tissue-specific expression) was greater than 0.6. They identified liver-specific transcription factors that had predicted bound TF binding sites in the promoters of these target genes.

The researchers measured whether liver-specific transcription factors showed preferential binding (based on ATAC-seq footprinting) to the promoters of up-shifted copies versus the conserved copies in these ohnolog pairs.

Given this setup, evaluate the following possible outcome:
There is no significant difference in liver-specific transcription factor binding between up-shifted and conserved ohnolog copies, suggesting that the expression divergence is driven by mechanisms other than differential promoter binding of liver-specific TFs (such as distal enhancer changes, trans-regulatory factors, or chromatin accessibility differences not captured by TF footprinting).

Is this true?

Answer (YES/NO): NO